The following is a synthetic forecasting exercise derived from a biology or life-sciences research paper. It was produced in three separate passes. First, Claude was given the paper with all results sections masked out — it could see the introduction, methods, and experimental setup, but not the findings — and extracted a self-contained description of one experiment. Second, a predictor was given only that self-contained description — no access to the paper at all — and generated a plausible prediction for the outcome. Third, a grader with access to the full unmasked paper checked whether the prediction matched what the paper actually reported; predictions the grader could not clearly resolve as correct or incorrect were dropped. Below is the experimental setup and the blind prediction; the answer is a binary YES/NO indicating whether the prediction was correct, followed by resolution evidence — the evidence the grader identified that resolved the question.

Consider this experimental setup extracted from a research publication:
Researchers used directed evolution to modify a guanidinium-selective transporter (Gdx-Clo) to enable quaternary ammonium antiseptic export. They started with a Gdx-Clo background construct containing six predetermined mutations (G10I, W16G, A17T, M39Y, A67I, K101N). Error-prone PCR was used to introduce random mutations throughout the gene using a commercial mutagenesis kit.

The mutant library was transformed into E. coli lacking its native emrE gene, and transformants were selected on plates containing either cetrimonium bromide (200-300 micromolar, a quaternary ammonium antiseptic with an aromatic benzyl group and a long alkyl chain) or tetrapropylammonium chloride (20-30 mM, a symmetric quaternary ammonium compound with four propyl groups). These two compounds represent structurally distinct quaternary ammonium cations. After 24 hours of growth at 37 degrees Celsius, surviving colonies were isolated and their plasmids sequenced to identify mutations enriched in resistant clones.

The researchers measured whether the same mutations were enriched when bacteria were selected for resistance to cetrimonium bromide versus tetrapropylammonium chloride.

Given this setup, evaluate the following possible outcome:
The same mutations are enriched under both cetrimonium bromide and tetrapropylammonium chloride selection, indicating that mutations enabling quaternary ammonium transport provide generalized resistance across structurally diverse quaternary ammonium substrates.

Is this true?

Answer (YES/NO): YES